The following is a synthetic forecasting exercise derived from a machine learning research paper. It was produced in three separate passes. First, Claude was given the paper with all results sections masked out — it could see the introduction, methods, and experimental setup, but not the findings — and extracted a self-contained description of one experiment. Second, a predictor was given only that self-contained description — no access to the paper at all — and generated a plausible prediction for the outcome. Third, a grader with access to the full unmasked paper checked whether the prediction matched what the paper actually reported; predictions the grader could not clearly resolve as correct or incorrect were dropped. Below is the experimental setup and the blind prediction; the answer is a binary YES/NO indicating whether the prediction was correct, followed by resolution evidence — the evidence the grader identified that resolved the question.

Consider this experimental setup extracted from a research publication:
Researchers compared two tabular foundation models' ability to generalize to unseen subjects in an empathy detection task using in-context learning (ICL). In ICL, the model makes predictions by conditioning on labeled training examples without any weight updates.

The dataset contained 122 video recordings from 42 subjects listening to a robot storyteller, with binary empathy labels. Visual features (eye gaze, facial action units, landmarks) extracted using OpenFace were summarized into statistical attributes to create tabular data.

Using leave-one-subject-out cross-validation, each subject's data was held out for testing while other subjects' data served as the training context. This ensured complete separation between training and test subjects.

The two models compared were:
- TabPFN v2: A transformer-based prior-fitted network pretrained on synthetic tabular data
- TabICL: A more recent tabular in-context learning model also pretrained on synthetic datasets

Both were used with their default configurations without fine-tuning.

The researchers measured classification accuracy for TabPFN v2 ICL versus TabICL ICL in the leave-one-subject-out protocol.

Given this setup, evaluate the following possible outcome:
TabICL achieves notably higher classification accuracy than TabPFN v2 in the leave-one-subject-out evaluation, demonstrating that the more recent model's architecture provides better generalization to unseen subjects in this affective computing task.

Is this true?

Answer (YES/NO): YES